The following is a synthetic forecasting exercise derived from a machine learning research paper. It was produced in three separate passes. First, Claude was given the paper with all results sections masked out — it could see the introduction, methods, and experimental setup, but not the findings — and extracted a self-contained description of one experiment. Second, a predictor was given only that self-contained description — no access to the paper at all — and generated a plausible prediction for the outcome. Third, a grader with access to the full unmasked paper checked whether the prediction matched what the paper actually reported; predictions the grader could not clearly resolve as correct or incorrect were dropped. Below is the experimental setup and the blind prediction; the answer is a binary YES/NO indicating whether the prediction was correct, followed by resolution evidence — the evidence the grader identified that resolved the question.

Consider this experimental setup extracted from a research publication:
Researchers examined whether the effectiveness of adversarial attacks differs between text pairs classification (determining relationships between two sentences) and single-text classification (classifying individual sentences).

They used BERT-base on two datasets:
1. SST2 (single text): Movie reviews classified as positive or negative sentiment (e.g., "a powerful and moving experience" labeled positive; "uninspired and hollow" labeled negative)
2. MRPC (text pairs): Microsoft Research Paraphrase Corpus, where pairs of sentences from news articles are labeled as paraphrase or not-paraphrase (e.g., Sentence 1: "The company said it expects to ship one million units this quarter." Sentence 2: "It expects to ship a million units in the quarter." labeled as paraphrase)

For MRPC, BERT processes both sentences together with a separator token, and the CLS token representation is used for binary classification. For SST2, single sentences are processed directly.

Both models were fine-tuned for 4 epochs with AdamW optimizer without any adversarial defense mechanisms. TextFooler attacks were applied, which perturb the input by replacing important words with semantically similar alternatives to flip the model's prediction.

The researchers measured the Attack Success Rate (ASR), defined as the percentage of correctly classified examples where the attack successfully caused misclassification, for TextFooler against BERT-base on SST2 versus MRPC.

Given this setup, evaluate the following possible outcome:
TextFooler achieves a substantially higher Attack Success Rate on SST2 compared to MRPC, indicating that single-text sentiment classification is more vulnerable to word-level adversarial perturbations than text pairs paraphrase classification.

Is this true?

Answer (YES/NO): NO